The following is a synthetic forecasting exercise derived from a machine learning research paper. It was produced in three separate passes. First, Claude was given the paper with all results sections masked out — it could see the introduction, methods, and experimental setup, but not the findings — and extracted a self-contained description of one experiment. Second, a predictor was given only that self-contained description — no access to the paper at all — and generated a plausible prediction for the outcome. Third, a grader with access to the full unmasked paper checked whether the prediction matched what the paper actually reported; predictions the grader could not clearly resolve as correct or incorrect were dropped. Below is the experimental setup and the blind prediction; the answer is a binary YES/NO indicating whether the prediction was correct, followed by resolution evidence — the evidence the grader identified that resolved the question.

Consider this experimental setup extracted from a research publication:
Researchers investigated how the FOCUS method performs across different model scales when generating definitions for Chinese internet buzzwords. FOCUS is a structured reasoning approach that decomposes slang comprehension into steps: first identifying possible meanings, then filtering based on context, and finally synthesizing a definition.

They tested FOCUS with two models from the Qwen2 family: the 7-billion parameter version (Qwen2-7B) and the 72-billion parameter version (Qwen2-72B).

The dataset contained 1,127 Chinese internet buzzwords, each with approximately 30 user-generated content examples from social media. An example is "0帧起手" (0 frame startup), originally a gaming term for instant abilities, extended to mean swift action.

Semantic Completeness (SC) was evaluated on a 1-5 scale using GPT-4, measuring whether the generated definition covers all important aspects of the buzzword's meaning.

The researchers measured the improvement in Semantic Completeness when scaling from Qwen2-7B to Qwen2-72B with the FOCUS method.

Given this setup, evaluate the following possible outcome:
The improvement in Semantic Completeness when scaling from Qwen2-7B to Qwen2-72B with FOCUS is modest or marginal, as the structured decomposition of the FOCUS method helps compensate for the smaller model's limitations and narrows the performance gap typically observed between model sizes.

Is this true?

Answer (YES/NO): NO